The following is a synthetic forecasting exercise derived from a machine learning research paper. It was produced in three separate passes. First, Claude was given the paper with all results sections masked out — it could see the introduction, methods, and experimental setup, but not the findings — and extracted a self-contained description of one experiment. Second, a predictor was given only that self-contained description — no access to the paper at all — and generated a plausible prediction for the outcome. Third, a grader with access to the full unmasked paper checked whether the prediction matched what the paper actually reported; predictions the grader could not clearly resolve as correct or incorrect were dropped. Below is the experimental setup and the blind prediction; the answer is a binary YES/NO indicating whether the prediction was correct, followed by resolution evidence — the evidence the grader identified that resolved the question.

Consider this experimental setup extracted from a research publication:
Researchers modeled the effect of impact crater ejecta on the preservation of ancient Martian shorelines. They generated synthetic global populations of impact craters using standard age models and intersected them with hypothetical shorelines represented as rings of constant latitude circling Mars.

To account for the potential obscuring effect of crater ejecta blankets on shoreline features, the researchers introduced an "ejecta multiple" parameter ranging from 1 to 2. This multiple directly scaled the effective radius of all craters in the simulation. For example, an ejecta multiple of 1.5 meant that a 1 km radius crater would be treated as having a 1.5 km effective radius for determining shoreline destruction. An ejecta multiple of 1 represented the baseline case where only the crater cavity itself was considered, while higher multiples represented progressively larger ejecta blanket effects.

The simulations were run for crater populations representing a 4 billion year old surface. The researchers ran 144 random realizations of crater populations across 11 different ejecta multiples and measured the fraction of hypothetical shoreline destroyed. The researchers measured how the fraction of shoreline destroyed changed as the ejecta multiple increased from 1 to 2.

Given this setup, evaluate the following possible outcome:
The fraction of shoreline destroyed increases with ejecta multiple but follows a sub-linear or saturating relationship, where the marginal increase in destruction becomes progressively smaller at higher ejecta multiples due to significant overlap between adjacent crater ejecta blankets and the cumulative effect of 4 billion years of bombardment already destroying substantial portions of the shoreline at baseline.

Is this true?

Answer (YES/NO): YES